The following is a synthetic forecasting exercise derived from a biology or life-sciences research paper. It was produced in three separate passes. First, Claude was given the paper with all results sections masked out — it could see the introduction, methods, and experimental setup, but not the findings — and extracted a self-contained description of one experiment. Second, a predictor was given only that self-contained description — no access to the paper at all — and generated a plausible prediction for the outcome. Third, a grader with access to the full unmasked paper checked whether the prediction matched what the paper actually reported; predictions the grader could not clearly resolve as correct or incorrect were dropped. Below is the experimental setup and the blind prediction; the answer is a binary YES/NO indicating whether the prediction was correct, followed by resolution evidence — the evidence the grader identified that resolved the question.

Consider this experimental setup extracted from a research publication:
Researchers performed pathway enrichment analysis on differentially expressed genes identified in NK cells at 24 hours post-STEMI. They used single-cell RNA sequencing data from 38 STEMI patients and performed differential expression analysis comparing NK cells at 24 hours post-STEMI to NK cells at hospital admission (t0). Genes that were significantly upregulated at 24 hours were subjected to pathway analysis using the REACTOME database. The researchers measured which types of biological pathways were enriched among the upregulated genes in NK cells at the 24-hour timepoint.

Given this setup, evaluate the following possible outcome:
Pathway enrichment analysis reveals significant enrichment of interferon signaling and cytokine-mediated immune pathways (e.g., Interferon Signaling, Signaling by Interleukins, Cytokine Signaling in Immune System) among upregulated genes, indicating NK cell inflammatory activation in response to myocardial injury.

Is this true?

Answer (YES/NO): NO